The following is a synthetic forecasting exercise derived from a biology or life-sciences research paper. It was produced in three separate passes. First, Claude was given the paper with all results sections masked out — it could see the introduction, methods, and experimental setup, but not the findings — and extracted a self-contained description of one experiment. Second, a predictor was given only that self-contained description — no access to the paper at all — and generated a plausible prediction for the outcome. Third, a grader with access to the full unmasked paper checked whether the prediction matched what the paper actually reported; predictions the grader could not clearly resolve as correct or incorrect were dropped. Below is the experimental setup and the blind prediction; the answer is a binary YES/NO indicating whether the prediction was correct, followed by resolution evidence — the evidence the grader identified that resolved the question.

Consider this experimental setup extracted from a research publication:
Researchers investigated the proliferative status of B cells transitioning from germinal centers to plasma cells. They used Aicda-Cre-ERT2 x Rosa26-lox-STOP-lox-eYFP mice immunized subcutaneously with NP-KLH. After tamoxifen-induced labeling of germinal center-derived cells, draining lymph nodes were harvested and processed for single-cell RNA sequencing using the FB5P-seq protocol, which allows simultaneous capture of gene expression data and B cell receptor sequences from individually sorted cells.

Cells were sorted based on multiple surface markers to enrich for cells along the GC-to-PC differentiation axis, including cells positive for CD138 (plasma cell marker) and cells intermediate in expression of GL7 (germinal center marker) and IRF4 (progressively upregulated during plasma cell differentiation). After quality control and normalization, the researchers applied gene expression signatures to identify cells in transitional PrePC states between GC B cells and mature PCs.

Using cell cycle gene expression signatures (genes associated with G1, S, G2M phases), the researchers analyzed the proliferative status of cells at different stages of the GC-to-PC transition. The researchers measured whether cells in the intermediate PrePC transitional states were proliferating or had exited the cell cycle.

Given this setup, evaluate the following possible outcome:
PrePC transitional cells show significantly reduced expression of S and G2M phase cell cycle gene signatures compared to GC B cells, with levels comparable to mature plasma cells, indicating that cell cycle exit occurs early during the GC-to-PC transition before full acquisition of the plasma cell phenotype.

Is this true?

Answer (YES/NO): NO